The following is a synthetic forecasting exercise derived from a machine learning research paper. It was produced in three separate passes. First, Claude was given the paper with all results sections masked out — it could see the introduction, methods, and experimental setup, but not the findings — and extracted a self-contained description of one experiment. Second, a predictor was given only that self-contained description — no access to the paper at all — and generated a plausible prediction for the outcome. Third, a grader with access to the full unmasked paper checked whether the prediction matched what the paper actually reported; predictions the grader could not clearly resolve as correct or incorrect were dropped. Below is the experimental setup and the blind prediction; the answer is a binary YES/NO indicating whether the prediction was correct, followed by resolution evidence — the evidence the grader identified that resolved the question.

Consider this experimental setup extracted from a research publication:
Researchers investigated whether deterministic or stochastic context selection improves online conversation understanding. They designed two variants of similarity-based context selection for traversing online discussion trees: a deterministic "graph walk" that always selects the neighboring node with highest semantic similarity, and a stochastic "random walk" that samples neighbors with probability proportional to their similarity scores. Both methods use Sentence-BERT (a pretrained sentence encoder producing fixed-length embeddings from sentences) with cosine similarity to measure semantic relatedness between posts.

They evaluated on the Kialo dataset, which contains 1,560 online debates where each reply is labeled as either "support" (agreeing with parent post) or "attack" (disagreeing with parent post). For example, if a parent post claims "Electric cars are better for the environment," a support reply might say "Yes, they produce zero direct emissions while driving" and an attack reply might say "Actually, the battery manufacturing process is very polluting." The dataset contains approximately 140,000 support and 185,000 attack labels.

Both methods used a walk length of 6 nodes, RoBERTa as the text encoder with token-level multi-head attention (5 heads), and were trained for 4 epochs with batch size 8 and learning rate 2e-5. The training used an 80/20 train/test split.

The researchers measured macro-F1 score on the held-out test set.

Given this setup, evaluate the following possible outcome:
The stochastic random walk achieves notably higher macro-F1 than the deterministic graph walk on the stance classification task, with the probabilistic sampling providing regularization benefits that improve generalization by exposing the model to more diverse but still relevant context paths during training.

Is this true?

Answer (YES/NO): NO